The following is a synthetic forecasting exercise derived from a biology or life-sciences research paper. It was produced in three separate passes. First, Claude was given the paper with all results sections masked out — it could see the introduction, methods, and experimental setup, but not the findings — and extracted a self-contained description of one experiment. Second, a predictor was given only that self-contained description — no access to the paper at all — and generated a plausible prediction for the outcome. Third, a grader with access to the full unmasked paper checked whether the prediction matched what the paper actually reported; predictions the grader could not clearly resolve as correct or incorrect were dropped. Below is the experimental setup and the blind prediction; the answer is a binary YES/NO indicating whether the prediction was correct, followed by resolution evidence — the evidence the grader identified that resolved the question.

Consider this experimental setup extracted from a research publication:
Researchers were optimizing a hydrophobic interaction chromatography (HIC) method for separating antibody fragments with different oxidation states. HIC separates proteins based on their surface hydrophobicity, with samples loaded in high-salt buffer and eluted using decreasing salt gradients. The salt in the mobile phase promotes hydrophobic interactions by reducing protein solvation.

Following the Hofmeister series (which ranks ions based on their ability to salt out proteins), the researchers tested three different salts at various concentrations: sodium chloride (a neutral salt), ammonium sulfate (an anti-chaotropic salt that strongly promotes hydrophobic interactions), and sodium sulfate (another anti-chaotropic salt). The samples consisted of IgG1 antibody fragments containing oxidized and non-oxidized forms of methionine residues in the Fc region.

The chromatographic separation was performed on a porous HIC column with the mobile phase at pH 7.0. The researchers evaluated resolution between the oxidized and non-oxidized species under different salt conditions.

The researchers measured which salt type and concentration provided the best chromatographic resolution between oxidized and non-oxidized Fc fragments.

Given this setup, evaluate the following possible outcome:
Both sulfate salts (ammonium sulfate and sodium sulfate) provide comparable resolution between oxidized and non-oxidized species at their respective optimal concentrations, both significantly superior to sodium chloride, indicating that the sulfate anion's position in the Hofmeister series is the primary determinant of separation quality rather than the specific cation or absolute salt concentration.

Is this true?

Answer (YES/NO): NO